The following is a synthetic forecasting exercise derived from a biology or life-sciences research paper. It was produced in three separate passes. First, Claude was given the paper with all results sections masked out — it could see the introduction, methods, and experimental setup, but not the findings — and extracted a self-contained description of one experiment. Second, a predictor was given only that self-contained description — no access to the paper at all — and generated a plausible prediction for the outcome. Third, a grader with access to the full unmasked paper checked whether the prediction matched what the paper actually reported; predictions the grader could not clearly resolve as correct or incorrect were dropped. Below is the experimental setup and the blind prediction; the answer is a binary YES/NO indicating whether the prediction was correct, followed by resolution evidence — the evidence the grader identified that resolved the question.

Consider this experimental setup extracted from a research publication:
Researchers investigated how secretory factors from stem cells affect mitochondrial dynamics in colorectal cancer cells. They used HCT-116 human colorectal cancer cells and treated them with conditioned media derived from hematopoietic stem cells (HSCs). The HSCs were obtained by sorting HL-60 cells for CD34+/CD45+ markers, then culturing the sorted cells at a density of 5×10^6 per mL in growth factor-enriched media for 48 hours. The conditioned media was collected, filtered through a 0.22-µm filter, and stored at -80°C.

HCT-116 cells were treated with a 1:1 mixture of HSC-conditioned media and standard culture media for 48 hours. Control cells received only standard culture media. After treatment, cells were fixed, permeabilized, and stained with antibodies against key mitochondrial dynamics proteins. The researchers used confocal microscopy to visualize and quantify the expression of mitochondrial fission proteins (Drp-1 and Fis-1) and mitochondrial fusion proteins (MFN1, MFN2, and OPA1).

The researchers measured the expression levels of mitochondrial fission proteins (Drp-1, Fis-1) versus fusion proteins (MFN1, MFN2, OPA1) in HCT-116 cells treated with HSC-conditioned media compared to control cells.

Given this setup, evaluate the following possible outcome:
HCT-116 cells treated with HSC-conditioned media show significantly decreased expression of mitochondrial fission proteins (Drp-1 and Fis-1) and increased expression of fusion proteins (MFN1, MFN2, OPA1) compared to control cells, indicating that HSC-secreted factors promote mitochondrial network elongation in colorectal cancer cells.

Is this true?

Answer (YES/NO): NO